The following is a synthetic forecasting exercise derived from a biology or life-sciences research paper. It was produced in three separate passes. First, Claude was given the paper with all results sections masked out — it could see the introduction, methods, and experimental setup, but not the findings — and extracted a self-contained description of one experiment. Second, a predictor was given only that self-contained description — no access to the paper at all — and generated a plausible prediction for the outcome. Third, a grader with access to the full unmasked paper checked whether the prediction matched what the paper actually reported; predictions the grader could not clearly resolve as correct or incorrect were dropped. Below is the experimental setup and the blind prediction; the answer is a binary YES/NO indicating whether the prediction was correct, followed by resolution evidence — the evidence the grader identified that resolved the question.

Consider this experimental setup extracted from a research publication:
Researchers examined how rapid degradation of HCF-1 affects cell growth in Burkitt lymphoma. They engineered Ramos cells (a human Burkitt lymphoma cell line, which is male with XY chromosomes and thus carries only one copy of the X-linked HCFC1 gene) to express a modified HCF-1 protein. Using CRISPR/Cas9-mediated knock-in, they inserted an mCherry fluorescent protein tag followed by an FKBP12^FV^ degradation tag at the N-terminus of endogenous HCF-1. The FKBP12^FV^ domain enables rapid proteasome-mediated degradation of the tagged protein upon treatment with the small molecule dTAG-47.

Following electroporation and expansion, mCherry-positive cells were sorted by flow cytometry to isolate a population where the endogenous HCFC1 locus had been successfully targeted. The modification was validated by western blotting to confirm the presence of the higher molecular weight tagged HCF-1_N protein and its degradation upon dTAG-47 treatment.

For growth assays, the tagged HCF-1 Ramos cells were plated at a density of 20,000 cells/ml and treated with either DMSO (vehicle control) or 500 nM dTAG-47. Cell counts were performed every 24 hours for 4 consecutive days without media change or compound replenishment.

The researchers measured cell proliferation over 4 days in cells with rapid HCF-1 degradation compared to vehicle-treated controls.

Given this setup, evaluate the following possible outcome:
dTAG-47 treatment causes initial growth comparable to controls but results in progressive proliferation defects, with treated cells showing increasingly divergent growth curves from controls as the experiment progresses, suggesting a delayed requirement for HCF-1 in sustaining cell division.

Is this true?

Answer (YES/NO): YES